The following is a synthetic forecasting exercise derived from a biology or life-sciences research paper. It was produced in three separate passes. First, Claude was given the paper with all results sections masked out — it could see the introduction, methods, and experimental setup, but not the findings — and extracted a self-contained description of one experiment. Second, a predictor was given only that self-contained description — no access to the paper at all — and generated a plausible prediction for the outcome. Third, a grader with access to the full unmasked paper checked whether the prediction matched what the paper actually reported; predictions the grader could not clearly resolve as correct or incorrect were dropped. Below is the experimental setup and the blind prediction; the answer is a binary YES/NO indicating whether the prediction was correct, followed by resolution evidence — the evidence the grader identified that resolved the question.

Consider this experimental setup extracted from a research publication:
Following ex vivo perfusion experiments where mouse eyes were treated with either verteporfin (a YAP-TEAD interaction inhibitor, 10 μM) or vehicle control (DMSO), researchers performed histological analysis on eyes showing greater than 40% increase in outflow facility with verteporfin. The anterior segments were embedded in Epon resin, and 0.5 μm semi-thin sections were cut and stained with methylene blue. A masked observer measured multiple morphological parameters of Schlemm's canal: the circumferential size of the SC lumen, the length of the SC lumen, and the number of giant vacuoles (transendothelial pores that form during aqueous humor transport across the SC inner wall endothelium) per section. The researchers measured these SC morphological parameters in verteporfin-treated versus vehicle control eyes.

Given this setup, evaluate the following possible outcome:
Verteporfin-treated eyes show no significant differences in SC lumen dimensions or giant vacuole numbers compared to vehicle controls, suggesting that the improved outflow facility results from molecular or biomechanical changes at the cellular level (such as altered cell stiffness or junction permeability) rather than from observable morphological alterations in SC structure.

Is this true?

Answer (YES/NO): YES